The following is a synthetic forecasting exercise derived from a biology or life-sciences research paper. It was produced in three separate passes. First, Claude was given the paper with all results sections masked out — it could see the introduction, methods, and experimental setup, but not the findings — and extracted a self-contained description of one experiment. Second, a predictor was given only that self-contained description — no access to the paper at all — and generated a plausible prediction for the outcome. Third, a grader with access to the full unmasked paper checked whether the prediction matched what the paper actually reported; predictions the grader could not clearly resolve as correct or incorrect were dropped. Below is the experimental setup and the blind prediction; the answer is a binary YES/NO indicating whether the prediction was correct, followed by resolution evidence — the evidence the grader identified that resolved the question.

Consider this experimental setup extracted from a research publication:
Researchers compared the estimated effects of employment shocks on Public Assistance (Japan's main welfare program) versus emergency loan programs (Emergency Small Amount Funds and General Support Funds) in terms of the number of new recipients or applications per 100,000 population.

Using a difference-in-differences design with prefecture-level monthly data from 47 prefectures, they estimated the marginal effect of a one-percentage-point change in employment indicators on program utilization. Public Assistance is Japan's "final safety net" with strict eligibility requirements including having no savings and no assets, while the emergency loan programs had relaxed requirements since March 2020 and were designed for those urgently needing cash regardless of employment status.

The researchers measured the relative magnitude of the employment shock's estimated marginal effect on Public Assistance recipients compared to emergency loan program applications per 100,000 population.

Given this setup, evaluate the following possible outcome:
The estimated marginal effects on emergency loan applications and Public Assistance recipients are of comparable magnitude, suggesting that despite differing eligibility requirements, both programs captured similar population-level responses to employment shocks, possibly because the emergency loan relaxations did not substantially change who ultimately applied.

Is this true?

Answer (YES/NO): NO